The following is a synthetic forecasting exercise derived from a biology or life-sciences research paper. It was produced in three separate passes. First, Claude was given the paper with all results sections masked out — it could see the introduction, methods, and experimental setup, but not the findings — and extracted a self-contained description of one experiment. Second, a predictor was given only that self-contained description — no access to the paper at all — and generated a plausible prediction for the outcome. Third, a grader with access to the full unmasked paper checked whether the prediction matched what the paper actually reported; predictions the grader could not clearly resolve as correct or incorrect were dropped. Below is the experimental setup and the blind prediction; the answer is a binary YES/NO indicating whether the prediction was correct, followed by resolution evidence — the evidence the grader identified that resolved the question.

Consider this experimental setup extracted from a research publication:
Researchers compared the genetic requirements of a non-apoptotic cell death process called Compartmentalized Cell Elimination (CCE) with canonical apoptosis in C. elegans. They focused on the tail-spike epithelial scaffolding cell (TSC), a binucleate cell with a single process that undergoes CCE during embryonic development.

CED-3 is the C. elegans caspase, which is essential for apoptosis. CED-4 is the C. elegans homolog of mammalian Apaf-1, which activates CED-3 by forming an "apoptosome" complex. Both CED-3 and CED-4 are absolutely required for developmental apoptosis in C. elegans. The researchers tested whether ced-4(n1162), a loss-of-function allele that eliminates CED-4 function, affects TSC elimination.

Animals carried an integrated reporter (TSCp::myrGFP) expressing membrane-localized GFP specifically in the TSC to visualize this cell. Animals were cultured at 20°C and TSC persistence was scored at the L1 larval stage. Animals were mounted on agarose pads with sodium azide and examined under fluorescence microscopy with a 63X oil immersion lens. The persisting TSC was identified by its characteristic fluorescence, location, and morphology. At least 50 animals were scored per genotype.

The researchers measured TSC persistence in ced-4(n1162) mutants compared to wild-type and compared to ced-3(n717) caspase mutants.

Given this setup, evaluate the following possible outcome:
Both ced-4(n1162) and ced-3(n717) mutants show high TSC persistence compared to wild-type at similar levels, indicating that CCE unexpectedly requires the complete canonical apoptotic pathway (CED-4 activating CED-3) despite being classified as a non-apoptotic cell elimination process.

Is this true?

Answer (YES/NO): YES